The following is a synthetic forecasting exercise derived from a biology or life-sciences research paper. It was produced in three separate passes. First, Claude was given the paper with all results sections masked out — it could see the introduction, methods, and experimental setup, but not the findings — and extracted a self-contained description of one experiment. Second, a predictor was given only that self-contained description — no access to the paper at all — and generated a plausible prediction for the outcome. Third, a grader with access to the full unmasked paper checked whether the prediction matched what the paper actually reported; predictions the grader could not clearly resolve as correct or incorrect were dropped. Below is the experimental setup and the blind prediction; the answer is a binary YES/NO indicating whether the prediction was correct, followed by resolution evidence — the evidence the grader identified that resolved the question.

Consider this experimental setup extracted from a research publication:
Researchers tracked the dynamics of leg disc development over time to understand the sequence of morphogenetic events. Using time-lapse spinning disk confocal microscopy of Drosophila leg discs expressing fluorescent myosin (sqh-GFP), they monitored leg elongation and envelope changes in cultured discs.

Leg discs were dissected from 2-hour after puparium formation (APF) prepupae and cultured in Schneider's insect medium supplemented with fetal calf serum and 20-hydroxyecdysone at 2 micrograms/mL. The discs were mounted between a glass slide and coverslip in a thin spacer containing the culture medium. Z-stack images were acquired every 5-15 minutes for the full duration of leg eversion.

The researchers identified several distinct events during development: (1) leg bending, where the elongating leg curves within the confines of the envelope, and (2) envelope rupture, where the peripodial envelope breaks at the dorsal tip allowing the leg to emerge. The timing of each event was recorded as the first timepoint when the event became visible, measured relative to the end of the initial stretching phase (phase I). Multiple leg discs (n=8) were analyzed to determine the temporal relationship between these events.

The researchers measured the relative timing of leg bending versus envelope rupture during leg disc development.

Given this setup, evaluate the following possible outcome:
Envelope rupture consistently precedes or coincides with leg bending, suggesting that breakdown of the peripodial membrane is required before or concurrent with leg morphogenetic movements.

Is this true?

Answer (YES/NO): NO